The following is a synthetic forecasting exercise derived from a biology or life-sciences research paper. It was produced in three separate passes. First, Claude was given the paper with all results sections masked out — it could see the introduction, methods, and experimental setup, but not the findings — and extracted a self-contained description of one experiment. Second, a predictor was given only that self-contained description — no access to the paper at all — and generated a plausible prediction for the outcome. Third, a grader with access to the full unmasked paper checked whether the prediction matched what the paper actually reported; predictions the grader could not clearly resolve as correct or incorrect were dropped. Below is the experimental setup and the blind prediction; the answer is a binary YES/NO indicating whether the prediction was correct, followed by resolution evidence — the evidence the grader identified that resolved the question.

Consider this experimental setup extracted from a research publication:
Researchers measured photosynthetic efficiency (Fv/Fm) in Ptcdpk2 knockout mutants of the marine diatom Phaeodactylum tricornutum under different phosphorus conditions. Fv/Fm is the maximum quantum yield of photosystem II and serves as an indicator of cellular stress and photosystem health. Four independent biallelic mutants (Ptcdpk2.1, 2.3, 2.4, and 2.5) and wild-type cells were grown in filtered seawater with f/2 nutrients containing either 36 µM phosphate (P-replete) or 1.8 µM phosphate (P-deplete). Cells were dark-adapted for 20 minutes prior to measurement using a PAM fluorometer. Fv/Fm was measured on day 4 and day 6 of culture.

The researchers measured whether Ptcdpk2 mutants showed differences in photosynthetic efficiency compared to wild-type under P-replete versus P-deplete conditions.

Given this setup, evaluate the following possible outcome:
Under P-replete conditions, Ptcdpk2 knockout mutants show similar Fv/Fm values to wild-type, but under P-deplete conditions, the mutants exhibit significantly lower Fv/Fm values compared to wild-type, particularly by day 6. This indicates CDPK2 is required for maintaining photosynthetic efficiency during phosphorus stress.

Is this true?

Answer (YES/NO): YES